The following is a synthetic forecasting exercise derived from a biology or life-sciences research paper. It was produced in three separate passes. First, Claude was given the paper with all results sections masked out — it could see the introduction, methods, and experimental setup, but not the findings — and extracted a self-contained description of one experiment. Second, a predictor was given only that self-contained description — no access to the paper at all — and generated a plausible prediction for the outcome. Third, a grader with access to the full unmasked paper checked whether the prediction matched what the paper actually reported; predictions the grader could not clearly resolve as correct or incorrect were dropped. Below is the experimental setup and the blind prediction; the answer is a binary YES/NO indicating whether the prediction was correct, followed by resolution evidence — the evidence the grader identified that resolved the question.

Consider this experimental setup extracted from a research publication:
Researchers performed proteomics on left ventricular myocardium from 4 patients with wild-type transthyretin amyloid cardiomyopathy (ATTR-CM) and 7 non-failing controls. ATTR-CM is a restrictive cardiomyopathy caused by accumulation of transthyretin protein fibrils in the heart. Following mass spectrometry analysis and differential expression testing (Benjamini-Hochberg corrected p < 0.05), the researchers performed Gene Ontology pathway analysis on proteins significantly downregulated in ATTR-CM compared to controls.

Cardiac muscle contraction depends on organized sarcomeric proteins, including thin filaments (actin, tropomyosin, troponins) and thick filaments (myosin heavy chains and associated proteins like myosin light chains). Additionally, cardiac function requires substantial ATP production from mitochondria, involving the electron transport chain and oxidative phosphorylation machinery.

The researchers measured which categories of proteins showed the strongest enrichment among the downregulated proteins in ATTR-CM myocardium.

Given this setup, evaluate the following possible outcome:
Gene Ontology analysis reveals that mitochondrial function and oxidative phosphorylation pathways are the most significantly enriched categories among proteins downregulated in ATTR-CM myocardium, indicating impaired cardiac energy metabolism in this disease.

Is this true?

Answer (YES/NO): YES